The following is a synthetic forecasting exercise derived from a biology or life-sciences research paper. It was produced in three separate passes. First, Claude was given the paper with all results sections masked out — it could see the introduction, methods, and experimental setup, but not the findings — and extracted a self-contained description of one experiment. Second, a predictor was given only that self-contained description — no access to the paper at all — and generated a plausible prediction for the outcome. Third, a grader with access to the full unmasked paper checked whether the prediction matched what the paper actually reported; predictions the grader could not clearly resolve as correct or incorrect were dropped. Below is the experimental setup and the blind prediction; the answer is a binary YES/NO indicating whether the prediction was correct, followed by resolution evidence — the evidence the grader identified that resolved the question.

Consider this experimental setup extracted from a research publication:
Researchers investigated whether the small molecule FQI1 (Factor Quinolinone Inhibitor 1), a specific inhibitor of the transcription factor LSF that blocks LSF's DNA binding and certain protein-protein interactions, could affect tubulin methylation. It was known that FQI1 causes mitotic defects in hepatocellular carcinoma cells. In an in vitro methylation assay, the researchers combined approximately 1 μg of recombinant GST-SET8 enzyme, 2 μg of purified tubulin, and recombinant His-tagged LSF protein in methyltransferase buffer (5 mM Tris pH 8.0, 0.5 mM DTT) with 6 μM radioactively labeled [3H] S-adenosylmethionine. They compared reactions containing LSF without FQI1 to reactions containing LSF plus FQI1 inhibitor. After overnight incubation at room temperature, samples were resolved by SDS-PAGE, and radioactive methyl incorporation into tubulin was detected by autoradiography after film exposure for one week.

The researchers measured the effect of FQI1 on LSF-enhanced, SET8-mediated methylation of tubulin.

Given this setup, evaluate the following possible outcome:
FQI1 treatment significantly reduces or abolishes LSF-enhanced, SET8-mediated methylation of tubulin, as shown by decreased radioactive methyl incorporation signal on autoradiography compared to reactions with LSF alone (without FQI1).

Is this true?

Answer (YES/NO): YES